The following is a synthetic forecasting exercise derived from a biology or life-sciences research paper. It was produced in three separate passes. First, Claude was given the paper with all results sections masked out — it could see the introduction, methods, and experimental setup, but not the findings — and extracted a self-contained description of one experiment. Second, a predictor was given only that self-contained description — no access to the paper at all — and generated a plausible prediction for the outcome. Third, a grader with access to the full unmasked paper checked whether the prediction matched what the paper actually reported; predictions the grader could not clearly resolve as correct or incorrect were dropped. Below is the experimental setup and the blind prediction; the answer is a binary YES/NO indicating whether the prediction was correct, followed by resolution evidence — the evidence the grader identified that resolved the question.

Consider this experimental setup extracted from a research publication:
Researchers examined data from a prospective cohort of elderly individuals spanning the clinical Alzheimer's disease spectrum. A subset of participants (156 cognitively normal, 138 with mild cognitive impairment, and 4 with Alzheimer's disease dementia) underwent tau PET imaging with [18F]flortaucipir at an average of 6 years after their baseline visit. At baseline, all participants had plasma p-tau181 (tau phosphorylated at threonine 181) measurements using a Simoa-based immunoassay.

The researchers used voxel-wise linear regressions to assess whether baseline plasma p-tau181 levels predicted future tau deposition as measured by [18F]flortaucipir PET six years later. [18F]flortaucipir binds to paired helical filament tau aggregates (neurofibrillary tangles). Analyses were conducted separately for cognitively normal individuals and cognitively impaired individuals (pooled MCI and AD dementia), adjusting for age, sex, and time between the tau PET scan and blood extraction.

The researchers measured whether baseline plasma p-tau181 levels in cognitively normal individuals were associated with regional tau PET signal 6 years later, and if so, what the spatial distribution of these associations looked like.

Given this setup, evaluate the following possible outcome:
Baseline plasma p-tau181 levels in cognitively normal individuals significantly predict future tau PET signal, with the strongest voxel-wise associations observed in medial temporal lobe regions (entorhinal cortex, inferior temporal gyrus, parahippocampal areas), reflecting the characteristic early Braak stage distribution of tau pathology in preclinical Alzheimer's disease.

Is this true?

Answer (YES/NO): NO